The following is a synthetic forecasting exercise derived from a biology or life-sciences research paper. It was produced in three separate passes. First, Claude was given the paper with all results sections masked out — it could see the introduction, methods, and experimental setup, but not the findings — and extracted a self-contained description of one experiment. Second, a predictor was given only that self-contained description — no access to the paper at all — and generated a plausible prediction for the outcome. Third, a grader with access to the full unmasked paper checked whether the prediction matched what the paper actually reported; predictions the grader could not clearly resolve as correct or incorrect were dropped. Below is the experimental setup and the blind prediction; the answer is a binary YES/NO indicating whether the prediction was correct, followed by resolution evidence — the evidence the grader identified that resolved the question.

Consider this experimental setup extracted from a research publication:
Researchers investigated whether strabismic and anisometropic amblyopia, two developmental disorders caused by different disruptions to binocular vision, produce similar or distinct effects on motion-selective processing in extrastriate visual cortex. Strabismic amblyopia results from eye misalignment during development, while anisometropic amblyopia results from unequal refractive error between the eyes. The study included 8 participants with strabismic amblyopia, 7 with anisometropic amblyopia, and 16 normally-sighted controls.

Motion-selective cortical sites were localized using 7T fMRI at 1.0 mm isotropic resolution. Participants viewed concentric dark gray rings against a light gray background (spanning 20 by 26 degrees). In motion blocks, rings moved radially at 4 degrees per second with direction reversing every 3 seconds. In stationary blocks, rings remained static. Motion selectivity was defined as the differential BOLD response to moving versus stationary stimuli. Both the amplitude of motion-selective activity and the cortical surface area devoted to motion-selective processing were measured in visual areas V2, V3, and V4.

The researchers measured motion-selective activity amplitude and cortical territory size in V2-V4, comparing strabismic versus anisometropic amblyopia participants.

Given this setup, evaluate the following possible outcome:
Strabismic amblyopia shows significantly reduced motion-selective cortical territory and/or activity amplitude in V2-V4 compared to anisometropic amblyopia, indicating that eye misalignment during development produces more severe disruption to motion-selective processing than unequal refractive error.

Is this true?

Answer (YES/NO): NO